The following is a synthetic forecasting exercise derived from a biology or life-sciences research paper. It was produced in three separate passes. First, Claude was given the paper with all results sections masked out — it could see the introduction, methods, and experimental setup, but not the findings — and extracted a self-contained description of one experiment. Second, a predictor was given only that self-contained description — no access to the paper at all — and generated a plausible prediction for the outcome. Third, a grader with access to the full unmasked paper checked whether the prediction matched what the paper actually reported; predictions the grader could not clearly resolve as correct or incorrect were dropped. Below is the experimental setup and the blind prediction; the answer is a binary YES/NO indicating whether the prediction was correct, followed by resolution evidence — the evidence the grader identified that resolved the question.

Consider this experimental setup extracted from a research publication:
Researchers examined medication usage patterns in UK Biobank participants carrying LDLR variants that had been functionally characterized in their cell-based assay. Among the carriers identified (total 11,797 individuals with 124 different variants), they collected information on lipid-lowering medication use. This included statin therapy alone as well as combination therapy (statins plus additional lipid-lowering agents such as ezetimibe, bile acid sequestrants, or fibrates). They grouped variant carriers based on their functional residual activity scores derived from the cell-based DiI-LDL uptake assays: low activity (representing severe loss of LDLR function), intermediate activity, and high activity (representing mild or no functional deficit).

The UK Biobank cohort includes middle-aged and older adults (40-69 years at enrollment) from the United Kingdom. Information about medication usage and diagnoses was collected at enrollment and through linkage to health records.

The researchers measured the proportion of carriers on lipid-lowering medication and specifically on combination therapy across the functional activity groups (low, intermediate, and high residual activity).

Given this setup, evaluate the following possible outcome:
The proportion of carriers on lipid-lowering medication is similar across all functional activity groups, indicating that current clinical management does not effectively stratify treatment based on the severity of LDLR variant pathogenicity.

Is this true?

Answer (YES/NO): NO